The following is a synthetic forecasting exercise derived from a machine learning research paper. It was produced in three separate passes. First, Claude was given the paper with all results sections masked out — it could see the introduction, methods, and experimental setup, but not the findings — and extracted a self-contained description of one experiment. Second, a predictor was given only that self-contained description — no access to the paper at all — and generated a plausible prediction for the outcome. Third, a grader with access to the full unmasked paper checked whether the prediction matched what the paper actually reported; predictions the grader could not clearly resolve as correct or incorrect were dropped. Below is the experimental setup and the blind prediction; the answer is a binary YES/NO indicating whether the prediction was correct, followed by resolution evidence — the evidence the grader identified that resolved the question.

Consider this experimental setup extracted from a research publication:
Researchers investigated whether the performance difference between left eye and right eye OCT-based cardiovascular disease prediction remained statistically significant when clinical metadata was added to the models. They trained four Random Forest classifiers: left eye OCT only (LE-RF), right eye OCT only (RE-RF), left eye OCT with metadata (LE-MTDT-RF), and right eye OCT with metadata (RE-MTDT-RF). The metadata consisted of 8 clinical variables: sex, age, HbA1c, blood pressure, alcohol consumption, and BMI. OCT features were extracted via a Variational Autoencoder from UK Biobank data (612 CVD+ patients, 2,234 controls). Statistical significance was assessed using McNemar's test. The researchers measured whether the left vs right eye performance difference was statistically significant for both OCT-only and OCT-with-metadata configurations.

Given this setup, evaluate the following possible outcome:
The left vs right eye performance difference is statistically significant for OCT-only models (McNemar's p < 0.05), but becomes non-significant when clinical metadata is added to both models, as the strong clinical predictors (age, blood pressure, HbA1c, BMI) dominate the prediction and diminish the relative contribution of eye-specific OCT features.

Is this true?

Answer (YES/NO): NO